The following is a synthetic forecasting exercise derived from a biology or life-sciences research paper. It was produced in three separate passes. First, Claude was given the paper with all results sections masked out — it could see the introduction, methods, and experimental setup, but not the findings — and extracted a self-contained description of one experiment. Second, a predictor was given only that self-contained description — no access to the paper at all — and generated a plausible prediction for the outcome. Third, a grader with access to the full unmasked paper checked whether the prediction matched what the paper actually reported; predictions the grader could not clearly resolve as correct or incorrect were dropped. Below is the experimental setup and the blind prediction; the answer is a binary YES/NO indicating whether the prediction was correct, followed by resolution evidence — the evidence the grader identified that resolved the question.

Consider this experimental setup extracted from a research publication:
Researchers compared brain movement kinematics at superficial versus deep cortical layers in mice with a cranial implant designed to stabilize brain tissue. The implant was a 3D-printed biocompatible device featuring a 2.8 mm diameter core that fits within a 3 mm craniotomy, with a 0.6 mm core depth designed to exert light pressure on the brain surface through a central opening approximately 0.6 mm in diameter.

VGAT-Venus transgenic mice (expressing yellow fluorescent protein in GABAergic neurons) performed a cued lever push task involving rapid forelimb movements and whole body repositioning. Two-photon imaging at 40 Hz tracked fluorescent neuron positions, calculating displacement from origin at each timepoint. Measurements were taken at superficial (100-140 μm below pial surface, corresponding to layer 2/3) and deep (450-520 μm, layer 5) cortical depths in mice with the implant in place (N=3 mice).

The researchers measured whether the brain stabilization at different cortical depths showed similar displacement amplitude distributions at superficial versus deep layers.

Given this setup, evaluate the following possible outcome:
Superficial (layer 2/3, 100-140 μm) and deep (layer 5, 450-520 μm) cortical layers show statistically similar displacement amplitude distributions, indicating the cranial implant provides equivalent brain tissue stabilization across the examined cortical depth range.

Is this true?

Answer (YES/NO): NO